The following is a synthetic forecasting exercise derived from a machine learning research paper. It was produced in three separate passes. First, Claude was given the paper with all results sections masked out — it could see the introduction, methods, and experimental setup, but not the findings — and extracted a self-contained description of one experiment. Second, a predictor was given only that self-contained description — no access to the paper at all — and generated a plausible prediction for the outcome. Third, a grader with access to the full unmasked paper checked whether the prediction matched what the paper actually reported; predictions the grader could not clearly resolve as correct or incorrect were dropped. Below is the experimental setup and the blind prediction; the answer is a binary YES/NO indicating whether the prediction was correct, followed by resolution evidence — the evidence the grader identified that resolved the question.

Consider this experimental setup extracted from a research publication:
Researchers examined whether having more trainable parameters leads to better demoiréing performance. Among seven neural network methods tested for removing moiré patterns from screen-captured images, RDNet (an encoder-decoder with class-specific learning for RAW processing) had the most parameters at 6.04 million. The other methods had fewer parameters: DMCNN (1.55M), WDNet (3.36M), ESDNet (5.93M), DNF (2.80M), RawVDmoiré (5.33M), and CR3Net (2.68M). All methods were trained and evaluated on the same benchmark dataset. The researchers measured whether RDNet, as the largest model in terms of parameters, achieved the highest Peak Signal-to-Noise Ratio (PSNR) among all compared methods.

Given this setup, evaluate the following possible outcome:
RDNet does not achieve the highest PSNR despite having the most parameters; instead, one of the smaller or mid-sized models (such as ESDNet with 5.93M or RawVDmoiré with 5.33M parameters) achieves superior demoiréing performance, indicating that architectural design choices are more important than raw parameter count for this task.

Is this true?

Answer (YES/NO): YES